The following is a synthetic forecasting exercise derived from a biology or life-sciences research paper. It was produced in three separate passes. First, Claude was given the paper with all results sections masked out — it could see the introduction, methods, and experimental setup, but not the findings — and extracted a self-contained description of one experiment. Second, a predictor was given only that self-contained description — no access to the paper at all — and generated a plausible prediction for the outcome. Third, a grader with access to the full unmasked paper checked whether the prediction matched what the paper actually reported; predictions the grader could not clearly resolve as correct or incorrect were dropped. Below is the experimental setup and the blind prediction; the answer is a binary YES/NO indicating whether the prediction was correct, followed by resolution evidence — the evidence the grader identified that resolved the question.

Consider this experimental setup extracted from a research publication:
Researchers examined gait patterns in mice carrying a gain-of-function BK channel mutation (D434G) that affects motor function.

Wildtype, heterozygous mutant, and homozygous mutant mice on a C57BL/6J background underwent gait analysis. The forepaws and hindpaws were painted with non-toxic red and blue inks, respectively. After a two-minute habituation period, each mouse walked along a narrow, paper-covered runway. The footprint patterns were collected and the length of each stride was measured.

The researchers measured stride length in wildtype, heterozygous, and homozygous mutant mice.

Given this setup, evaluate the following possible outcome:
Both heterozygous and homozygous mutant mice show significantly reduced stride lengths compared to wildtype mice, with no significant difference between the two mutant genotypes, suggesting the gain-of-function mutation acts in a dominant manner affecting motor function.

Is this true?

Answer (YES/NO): NO